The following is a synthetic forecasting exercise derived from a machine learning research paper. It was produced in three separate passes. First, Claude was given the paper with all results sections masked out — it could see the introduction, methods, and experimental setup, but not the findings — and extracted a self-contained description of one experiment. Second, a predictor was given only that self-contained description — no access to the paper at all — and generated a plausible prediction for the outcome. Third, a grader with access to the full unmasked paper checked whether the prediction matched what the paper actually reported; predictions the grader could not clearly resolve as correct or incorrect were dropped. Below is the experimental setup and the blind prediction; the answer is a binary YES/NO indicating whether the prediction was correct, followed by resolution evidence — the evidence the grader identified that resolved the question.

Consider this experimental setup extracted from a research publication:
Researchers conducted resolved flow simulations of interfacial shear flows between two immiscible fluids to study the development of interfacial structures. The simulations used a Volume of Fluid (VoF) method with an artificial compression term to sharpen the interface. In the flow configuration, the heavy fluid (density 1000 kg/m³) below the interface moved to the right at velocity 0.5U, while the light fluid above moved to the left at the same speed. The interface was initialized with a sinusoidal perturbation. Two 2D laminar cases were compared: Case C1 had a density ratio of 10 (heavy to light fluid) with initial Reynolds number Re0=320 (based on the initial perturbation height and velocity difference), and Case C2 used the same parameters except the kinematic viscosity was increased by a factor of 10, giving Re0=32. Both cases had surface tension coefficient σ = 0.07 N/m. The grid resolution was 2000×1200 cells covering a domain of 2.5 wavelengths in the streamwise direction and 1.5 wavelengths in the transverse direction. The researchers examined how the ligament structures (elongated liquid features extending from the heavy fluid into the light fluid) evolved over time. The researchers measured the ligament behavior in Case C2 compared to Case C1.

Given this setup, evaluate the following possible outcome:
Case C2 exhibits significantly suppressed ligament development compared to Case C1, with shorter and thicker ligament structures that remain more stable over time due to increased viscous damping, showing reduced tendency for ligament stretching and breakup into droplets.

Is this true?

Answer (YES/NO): NO